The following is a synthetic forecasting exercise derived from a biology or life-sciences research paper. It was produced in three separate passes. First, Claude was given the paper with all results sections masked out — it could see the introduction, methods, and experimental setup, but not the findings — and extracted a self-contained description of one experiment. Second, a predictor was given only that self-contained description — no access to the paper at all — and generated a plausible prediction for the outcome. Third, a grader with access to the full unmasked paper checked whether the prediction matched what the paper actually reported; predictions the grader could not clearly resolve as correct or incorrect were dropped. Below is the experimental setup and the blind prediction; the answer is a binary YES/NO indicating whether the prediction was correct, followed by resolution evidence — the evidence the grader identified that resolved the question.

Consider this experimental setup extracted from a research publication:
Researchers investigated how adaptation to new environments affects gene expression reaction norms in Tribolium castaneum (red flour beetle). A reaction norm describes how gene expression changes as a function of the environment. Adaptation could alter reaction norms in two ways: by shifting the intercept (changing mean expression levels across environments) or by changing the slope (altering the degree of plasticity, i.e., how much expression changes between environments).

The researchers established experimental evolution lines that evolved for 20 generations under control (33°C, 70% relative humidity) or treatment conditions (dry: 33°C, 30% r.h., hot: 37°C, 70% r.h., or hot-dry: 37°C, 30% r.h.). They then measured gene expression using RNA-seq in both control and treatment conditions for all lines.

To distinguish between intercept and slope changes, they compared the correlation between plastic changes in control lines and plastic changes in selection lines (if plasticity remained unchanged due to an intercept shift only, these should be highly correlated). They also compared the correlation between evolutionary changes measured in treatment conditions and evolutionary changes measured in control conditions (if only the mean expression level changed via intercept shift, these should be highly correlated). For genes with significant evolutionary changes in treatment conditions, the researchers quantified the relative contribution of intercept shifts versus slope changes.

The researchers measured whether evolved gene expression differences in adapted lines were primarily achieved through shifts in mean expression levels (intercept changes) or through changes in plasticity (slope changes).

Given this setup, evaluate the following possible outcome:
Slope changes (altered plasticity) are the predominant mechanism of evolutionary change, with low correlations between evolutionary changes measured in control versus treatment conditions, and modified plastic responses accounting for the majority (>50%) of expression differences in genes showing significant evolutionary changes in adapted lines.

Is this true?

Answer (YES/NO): NO